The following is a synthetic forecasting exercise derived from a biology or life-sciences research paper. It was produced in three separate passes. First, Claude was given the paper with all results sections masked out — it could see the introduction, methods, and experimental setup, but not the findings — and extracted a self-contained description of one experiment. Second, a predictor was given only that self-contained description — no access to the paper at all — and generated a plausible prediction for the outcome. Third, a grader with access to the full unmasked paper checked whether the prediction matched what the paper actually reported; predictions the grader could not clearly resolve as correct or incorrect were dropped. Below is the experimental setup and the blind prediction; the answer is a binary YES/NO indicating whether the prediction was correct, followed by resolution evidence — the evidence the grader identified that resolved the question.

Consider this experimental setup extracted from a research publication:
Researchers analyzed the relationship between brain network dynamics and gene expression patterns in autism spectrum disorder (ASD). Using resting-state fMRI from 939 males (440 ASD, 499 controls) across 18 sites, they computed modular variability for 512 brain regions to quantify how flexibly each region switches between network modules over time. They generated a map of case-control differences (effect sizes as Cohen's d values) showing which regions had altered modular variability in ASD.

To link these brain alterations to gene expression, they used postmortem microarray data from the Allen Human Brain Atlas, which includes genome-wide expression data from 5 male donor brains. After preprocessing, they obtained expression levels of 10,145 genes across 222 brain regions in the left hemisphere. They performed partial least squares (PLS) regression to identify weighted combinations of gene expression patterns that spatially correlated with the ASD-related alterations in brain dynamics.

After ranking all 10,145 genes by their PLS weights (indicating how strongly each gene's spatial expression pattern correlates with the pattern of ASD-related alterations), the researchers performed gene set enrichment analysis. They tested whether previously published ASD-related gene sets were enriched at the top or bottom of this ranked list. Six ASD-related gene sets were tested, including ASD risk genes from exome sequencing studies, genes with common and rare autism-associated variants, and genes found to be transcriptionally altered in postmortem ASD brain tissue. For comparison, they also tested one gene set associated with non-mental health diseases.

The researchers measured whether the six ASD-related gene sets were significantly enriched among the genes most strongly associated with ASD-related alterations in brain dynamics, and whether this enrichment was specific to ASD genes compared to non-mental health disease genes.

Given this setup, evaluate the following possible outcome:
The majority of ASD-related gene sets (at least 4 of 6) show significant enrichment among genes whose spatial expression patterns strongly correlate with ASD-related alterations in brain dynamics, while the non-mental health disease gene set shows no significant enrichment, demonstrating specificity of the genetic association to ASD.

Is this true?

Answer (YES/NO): YES